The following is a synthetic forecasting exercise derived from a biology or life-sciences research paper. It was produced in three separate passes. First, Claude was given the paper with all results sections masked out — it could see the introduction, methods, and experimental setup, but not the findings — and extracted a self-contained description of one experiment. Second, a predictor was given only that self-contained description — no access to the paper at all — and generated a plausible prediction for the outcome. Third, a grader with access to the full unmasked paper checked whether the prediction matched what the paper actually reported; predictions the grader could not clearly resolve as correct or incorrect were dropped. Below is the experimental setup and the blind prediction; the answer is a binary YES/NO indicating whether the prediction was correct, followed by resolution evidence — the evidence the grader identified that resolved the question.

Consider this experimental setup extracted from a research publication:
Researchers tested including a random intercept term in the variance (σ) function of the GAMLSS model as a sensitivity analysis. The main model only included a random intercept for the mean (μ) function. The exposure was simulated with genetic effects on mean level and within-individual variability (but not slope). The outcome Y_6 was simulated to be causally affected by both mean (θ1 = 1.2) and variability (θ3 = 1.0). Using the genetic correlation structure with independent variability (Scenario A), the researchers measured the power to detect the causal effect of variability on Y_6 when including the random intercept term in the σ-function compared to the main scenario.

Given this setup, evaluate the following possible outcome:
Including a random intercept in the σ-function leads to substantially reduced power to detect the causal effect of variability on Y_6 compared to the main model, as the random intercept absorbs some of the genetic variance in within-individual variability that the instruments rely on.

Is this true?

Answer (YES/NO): YES